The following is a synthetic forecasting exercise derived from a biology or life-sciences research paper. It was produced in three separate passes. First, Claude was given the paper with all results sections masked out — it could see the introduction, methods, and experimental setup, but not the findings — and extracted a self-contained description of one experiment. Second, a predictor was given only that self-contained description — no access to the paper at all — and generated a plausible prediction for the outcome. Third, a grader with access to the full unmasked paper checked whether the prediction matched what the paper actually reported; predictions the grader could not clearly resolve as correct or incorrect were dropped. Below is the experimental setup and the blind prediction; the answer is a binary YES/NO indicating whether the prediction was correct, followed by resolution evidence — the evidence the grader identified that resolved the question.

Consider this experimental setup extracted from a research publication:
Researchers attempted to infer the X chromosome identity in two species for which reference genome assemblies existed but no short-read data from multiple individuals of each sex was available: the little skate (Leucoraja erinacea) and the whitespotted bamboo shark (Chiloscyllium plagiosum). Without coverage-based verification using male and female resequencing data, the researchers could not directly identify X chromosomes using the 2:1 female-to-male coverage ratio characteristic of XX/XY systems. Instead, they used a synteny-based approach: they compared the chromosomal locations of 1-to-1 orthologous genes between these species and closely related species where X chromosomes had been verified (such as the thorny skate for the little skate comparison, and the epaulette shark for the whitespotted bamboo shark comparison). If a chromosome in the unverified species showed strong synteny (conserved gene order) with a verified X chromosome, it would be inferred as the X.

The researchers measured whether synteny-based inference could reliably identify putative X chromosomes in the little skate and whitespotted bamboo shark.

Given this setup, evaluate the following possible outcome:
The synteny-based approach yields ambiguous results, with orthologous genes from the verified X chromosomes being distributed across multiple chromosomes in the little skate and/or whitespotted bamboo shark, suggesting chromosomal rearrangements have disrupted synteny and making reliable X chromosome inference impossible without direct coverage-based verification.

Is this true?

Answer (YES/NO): NO